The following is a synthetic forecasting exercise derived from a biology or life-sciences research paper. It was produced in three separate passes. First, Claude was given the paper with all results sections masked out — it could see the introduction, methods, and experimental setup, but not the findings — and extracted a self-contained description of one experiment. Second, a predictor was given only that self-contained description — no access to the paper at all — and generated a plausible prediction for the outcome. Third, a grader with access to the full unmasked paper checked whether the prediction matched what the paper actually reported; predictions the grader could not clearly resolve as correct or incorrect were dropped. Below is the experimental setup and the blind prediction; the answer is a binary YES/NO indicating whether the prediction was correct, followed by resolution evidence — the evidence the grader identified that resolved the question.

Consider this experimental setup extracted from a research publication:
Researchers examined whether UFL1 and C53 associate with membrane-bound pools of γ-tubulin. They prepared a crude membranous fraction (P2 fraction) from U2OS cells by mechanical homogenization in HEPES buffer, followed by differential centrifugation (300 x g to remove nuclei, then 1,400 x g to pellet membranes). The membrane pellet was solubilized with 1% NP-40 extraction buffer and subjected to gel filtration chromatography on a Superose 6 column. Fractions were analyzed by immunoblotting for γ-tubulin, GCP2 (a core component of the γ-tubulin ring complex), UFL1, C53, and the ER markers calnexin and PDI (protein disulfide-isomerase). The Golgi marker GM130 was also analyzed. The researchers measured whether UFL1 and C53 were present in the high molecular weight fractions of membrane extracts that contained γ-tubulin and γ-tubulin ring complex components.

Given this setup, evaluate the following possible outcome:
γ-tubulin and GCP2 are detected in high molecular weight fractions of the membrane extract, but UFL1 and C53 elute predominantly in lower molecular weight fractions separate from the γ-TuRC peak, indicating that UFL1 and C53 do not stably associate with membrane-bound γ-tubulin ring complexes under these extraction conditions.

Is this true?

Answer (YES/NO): NO